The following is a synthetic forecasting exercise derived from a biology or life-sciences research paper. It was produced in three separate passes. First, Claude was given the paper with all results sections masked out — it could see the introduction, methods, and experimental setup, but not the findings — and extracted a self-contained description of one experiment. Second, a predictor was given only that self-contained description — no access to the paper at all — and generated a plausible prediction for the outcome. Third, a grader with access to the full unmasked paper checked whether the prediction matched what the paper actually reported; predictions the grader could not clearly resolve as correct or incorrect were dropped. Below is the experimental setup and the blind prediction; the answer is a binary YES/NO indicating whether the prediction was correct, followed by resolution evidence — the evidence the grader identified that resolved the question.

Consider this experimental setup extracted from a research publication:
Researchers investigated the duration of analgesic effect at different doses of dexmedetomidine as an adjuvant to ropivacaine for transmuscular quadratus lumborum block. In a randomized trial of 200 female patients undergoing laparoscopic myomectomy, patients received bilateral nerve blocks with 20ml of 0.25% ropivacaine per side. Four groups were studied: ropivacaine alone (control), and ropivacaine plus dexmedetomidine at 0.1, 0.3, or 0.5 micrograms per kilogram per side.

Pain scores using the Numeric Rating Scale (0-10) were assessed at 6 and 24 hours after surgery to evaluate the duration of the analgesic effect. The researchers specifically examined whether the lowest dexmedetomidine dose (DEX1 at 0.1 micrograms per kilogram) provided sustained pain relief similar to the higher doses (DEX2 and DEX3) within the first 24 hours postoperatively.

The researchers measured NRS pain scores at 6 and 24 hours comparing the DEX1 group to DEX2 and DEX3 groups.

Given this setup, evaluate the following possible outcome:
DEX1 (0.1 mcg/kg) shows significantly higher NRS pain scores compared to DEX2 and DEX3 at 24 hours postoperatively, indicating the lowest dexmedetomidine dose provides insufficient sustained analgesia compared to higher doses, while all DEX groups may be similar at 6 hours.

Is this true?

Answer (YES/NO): NO